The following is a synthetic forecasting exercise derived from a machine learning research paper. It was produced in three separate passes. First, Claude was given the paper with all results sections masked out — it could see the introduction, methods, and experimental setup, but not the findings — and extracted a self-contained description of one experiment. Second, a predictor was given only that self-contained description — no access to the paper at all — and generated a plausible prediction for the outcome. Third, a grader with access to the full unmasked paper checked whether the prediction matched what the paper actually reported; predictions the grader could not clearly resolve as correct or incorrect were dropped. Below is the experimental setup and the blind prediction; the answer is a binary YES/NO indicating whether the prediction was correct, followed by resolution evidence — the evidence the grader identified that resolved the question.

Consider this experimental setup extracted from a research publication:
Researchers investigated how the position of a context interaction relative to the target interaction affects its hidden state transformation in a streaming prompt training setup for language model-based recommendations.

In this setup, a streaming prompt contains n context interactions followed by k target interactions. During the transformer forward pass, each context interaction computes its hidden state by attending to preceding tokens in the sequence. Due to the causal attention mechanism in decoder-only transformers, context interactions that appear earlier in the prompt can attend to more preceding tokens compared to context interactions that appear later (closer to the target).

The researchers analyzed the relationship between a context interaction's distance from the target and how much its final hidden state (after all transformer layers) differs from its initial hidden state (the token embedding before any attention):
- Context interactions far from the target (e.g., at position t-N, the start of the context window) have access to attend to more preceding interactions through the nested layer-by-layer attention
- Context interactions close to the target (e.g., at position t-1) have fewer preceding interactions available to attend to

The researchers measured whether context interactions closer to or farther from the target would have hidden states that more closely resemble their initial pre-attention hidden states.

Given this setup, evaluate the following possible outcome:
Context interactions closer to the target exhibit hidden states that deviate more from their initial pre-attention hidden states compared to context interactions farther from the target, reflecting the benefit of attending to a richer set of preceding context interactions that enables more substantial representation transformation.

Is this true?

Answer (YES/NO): NO